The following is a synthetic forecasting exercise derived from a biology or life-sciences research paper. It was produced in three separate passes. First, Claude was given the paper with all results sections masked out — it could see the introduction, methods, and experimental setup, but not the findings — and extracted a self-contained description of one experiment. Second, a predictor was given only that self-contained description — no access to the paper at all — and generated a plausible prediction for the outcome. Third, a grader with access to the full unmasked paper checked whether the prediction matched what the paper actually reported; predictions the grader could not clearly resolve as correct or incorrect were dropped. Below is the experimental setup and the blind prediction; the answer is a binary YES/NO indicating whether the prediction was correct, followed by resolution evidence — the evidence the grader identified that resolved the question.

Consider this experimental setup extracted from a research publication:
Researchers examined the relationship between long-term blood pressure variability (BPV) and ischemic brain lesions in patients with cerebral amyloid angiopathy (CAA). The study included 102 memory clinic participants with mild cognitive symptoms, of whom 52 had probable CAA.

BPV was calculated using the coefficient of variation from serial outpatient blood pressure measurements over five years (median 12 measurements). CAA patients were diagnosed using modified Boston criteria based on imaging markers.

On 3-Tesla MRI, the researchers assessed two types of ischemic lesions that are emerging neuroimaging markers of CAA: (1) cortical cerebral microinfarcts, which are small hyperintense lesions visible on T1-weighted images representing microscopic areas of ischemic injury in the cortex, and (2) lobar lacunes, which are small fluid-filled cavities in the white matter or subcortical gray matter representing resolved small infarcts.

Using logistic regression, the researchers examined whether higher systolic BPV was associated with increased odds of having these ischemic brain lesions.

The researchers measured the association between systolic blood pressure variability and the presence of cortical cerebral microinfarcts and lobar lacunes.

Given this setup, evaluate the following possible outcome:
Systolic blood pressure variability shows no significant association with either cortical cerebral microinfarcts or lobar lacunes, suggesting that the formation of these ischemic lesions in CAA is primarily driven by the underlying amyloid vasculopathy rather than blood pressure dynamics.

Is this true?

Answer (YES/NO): NO